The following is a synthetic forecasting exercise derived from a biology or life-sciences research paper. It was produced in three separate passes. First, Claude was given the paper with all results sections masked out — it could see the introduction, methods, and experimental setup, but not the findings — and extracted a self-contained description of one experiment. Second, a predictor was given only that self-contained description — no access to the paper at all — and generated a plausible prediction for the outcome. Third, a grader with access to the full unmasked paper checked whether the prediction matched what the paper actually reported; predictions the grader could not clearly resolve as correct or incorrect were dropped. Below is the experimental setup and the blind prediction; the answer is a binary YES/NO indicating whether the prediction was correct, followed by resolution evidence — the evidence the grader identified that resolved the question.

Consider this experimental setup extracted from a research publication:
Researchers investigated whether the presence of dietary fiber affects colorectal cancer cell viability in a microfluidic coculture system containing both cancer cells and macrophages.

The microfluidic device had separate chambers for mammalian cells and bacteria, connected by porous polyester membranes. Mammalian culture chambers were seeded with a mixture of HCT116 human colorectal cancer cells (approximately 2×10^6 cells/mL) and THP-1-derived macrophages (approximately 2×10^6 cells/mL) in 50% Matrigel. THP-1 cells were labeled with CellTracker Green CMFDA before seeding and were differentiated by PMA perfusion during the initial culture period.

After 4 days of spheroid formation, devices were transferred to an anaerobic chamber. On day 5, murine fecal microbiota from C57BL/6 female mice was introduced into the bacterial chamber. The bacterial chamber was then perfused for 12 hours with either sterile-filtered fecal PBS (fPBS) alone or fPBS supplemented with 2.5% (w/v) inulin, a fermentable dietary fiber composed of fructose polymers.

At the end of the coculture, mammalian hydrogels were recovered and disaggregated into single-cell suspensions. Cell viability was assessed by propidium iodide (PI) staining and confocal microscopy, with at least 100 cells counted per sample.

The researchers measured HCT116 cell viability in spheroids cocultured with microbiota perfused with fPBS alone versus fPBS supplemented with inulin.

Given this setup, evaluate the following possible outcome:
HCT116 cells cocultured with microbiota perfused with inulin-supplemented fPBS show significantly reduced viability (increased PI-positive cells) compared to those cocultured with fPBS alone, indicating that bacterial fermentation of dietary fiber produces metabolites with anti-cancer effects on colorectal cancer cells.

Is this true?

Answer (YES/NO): YES